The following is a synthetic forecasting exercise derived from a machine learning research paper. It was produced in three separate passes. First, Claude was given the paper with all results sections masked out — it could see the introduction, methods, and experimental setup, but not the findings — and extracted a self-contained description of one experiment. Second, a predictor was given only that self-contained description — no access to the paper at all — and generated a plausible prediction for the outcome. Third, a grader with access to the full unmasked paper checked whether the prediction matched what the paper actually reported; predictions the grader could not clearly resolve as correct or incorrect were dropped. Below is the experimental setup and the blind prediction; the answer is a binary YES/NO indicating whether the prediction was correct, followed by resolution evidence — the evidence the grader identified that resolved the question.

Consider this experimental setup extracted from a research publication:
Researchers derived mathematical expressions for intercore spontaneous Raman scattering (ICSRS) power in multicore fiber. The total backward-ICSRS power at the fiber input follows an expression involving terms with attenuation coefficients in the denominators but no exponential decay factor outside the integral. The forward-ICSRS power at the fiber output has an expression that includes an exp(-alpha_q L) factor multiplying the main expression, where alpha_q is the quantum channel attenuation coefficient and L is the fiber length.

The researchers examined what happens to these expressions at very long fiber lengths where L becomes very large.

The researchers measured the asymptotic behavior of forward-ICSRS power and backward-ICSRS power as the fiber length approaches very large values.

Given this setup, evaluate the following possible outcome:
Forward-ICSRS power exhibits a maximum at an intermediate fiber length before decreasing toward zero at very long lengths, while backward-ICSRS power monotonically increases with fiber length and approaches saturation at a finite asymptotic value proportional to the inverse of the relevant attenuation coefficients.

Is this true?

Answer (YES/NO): YES